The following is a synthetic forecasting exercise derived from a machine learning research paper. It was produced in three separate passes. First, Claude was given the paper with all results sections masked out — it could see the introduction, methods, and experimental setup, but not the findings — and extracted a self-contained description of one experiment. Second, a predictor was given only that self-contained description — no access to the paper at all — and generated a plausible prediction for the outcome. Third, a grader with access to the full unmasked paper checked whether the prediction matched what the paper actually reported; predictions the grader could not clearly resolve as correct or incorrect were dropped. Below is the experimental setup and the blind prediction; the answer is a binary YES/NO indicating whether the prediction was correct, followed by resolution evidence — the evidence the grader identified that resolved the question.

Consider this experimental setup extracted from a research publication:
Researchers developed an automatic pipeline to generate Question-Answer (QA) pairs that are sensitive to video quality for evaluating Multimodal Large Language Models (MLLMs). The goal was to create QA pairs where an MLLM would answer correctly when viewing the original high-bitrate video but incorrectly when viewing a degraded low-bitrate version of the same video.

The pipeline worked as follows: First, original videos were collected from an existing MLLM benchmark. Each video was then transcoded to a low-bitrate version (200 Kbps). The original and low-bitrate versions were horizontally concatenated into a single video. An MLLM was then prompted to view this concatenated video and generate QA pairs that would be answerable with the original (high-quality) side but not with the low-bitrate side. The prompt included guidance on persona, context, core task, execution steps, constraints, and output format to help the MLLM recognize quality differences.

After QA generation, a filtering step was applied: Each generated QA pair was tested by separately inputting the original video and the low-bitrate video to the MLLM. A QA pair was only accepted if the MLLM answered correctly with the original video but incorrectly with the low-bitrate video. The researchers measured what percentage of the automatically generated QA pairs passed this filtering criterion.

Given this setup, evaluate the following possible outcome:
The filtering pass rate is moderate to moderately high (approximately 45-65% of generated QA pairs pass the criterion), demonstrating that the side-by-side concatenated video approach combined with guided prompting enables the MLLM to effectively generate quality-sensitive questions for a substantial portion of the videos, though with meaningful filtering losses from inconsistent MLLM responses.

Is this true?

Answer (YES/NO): NO